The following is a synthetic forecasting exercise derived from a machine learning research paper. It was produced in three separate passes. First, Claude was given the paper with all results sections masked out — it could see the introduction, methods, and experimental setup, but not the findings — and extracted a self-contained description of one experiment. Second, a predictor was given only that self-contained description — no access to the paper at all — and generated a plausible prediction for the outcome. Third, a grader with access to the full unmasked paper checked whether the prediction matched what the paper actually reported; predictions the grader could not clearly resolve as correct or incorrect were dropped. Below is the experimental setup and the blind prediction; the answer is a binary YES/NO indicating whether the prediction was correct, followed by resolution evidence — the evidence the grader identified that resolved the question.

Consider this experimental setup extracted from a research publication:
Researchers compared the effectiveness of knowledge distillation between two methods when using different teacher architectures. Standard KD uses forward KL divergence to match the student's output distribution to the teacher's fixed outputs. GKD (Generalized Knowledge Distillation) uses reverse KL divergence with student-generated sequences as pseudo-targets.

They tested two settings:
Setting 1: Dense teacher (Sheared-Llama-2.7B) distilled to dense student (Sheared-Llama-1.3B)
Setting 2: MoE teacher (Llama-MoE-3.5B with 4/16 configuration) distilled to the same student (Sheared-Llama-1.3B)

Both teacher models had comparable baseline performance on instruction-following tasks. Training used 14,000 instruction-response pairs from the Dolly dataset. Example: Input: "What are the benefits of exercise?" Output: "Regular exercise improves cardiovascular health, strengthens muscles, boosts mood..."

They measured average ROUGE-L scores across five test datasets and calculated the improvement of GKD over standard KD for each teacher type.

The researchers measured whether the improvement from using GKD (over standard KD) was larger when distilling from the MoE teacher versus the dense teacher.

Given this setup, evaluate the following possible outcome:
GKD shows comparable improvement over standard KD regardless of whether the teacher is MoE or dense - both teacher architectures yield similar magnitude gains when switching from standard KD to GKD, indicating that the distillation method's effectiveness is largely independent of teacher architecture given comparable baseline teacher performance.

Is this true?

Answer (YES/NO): NO